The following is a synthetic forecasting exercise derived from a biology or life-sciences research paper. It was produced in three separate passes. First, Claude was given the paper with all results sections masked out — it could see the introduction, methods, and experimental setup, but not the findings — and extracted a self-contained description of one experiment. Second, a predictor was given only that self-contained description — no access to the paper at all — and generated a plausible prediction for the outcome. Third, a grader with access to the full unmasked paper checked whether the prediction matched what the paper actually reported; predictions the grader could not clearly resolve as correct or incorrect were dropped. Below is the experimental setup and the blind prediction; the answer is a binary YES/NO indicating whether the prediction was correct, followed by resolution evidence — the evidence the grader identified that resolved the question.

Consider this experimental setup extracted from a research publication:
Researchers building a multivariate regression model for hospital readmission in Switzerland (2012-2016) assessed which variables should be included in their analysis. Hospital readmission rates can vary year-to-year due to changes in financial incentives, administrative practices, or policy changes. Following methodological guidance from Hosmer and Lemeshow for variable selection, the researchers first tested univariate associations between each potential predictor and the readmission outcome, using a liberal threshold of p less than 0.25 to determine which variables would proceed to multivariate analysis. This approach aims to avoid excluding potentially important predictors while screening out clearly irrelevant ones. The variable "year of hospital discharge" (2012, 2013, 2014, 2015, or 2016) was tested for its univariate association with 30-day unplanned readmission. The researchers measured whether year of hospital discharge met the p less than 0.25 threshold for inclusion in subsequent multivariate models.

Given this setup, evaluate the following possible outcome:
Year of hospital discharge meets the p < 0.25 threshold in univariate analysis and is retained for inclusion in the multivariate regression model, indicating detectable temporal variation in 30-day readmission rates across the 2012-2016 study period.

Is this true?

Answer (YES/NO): NO